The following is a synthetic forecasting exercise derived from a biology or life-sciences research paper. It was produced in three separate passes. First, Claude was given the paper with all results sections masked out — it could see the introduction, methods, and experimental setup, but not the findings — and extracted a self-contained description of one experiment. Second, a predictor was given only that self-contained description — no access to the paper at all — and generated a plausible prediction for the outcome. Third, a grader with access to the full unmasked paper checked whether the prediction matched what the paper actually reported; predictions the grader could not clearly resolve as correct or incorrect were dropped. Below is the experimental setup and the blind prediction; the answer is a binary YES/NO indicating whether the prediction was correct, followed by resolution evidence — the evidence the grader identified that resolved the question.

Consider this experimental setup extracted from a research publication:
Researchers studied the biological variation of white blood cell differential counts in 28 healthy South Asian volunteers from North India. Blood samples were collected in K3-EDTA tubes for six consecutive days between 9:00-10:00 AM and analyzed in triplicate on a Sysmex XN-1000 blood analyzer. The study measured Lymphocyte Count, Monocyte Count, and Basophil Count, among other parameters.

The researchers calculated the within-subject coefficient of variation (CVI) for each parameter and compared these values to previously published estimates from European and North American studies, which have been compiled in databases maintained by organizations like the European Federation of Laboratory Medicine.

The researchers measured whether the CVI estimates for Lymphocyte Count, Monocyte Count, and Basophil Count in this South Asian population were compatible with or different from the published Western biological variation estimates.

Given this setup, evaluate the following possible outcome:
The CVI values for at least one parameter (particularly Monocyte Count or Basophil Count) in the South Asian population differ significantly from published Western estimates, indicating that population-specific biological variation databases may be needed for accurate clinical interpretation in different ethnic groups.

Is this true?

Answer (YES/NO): NO